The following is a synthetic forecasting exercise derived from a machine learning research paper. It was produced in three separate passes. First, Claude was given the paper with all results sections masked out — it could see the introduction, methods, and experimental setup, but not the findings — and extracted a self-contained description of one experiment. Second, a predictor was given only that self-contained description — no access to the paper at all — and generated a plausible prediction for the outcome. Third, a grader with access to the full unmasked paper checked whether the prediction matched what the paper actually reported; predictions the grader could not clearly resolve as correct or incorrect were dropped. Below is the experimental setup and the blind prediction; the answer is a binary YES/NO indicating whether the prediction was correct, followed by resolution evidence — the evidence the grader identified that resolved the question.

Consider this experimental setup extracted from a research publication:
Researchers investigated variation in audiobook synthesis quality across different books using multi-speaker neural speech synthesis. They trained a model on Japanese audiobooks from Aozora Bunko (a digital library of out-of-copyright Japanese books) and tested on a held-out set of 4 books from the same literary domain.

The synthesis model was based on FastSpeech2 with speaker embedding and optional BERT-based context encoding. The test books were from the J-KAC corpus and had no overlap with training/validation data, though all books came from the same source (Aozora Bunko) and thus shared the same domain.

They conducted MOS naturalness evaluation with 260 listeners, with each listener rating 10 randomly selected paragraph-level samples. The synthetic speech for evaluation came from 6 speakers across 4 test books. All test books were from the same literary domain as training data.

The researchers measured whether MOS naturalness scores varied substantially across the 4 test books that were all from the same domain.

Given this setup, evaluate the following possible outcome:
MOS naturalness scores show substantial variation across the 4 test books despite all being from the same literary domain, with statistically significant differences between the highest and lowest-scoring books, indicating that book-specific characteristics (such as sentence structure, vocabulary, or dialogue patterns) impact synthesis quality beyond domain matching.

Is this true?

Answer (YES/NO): YES